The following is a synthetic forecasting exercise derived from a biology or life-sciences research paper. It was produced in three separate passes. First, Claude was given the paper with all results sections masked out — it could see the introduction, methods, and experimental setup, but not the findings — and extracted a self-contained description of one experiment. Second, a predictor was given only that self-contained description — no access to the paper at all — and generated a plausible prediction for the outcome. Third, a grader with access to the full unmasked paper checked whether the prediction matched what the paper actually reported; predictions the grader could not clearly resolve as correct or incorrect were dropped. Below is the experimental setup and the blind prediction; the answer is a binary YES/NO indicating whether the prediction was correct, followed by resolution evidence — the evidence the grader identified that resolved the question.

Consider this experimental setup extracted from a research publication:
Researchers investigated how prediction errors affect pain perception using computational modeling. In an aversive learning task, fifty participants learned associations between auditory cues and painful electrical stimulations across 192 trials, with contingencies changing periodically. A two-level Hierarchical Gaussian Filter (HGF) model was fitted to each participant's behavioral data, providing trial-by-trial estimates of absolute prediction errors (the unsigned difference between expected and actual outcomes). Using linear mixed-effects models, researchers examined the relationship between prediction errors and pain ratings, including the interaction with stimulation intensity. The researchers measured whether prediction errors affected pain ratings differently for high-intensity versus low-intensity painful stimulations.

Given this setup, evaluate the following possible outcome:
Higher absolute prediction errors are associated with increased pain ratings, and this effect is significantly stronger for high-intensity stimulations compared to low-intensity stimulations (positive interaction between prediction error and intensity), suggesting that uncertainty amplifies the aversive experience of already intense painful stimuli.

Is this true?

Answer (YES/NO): NO